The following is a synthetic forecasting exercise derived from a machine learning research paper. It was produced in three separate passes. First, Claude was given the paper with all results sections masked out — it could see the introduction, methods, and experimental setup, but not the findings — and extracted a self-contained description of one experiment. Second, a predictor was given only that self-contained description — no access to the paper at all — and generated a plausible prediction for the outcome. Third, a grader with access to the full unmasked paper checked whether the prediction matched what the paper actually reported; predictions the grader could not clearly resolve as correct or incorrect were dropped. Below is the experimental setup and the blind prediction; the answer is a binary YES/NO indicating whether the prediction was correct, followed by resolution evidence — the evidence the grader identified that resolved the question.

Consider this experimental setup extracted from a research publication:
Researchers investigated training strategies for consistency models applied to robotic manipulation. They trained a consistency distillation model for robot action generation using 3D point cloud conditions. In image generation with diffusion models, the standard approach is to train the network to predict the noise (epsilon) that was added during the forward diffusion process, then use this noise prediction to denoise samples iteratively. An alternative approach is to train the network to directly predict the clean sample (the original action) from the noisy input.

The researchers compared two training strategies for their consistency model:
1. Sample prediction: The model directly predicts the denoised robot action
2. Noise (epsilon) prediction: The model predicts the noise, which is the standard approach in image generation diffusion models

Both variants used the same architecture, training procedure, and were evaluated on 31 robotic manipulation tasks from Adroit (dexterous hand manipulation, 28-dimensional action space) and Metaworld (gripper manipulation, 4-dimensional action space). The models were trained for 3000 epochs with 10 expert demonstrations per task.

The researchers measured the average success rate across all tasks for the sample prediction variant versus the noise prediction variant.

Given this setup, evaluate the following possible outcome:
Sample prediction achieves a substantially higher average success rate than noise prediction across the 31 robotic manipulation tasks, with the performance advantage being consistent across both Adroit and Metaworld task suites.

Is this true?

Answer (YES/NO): YES